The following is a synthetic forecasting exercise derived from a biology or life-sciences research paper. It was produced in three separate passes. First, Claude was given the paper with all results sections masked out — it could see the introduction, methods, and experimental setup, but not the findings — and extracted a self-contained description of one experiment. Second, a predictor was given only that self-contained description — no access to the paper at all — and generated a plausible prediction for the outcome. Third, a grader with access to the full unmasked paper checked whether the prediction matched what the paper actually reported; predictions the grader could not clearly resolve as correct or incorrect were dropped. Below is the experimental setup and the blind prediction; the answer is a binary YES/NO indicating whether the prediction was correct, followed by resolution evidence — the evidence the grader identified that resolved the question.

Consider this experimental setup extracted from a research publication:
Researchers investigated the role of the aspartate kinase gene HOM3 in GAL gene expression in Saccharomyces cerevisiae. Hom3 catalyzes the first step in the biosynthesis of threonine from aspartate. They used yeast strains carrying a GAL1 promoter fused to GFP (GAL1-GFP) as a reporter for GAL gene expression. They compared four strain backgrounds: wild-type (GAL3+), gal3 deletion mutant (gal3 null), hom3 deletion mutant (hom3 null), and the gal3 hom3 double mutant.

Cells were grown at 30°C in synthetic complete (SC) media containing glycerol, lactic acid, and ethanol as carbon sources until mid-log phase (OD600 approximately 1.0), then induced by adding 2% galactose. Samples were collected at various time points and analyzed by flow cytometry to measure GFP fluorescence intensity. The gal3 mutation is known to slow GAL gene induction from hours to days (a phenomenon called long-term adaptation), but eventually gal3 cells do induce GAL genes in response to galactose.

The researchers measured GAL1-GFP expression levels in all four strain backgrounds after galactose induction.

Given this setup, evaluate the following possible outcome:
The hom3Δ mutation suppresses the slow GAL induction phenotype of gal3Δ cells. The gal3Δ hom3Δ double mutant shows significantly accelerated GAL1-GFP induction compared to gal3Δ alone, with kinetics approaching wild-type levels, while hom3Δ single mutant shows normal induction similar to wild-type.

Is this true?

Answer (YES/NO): NO